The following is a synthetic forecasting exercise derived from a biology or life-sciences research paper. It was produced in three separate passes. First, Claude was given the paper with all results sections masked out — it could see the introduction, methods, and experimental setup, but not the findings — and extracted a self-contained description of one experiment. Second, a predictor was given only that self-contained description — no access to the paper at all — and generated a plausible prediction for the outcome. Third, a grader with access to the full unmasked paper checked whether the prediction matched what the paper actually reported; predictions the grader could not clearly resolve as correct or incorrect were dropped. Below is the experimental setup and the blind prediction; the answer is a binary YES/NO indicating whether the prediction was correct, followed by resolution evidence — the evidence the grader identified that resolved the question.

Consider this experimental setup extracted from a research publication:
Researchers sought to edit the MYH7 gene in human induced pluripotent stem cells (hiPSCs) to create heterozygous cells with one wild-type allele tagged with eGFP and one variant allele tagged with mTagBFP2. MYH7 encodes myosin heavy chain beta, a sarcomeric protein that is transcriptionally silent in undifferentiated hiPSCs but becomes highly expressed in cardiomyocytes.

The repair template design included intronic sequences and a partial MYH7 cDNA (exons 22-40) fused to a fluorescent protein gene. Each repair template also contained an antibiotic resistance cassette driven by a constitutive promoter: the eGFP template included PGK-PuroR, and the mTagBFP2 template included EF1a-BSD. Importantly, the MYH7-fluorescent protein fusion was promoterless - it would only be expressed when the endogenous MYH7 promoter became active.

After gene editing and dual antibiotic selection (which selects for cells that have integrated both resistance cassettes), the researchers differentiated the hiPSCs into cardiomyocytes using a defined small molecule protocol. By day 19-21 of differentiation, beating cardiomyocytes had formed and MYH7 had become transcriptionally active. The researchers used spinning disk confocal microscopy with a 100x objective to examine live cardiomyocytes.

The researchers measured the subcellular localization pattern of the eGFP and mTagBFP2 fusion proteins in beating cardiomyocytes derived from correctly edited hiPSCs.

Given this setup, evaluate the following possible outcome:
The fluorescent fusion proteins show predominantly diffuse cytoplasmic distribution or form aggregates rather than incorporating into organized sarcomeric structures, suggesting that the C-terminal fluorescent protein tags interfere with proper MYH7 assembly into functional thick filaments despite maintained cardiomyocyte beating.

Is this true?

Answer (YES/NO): NO